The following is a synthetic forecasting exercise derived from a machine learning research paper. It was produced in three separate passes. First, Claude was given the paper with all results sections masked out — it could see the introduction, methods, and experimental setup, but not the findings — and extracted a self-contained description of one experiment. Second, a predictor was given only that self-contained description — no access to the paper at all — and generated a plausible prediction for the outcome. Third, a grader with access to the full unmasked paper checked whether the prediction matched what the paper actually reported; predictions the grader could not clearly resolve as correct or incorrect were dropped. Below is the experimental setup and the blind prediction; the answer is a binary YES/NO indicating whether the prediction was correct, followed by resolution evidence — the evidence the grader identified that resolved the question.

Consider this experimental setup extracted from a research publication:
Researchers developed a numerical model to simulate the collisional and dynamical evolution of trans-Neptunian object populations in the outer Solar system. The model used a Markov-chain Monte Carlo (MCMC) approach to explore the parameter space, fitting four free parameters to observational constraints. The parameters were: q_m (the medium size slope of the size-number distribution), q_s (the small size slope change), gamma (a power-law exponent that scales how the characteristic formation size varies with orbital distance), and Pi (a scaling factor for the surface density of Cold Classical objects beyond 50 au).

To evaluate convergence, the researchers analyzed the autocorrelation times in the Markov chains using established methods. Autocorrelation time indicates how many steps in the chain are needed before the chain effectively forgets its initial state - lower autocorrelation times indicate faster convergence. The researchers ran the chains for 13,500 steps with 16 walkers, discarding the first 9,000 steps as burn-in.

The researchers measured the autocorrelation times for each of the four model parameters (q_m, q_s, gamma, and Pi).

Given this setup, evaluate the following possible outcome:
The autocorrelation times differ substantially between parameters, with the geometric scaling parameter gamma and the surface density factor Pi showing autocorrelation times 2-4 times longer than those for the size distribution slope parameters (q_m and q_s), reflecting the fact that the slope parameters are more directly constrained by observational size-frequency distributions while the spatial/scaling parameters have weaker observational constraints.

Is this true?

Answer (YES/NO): NO